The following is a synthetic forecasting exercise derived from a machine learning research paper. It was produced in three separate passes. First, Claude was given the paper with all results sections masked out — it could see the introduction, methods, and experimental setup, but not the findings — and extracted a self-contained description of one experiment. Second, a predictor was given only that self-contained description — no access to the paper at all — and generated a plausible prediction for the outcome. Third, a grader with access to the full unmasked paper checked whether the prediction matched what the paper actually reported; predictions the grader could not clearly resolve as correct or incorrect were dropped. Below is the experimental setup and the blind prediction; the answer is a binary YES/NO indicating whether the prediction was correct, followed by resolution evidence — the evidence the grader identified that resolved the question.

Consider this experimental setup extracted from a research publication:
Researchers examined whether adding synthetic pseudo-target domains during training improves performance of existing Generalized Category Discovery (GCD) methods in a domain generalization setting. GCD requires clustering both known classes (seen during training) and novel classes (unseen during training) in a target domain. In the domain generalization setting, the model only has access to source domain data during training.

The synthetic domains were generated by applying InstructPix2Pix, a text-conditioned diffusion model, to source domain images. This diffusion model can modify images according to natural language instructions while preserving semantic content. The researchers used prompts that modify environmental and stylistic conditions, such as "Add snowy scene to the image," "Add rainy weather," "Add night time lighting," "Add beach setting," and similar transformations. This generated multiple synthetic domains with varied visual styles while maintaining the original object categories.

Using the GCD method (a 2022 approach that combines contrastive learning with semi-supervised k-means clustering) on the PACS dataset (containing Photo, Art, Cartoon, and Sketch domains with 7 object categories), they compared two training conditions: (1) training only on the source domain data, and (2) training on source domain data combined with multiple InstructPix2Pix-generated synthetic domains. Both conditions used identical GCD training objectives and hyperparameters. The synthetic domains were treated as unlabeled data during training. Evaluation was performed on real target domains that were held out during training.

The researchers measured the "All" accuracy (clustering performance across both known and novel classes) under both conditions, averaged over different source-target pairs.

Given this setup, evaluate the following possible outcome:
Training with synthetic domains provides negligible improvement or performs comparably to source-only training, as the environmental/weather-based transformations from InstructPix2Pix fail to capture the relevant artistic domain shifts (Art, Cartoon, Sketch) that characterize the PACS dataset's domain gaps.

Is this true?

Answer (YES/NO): NO